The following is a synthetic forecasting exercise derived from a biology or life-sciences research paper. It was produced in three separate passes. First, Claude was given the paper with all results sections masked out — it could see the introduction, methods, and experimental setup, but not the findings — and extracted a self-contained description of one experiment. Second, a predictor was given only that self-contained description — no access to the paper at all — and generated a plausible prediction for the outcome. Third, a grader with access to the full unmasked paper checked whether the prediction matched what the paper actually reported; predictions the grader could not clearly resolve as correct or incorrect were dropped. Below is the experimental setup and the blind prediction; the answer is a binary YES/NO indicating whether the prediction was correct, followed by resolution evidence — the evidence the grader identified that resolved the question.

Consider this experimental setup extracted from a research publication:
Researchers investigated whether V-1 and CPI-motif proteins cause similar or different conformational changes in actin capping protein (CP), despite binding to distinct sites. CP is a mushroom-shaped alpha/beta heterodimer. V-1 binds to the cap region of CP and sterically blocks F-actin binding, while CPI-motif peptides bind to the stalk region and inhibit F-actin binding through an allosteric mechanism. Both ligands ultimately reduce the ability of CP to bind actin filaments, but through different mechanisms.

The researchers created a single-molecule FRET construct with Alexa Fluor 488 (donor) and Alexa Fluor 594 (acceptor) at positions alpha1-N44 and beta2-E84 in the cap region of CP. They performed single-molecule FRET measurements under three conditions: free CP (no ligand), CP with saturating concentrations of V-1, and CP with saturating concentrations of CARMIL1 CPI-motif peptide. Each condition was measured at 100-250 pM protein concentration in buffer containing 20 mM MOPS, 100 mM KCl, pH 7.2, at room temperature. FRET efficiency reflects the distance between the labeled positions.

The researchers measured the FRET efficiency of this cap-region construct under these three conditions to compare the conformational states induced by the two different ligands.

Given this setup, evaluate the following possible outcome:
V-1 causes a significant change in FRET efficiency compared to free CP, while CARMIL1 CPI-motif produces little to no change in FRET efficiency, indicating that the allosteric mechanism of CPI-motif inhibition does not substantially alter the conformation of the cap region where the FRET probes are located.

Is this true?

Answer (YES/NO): NO